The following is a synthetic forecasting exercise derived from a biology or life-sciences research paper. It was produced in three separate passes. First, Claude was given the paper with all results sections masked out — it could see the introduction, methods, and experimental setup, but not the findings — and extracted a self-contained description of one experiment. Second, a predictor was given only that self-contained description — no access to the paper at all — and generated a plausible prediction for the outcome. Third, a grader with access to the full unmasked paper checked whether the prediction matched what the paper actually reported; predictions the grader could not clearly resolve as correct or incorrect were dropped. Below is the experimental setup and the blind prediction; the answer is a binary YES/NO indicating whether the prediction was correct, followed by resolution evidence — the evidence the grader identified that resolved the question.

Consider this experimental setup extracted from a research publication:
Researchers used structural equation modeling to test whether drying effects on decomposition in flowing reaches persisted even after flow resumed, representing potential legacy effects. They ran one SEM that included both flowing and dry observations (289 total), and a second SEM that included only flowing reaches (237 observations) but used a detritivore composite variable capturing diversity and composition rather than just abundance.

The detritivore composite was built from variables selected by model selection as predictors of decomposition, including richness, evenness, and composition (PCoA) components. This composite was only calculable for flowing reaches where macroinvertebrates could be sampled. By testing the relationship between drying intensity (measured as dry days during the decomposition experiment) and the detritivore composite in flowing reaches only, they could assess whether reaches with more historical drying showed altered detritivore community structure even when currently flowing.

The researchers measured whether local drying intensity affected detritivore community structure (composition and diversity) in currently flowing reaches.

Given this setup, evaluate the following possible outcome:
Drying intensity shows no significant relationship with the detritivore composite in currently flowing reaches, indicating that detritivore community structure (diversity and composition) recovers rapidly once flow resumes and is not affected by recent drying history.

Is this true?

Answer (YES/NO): NO